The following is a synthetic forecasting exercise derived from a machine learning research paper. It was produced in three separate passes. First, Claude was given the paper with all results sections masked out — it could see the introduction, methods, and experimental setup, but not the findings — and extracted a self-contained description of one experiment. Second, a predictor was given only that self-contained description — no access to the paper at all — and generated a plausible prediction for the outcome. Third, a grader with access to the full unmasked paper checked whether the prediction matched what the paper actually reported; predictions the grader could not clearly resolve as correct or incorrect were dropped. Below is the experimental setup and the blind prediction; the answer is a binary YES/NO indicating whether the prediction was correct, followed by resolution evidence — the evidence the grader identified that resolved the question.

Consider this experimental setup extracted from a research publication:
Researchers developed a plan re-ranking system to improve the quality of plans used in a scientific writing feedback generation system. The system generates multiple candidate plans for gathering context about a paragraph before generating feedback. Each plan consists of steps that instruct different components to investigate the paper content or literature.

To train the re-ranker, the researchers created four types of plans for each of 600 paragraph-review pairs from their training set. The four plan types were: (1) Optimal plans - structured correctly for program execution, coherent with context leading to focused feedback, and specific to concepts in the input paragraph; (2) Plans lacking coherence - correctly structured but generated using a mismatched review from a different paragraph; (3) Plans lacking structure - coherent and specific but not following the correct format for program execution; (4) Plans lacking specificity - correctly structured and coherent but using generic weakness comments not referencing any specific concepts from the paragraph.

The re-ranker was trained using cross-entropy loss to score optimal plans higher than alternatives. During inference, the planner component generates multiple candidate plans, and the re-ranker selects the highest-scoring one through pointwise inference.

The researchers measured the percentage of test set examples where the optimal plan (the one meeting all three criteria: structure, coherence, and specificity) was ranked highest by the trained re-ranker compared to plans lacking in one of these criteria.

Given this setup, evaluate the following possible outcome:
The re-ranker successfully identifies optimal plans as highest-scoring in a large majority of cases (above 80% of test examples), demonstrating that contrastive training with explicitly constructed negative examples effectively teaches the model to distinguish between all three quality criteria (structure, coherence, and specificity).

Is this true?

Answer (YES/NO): NO